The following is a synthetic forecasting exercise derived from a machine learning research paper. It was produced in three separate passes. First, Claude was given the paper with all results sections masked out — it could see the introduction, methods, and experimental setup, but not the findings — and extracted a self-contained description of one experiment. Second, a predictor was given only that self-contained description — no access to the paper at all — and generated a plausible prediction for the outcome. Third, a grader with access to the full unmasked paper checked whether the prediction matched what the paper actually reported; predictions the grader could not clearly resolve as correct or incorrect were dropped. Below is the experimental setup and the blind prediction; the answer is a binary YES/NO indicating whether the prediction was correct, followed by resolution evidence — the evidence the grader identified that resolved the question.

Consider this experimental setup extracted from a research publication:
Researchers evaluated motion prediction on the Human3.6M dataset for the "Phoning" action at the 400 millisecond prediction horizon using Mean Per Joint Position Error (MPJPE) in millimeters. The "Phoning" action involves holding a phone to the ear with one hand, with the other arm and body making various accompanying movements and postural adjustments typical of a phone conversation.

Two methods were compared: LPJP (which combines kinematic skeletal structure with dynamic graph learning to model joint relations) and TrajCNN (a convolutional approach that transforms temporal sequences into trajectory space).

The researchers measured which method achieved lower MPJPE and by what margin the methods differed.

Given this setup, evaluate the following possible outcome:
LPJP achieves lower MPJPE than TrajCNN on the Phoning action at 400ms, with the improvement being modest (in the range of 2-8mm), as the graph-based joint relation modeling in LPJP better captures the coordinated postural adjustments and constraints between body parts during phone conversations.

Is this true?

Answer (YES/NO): NO